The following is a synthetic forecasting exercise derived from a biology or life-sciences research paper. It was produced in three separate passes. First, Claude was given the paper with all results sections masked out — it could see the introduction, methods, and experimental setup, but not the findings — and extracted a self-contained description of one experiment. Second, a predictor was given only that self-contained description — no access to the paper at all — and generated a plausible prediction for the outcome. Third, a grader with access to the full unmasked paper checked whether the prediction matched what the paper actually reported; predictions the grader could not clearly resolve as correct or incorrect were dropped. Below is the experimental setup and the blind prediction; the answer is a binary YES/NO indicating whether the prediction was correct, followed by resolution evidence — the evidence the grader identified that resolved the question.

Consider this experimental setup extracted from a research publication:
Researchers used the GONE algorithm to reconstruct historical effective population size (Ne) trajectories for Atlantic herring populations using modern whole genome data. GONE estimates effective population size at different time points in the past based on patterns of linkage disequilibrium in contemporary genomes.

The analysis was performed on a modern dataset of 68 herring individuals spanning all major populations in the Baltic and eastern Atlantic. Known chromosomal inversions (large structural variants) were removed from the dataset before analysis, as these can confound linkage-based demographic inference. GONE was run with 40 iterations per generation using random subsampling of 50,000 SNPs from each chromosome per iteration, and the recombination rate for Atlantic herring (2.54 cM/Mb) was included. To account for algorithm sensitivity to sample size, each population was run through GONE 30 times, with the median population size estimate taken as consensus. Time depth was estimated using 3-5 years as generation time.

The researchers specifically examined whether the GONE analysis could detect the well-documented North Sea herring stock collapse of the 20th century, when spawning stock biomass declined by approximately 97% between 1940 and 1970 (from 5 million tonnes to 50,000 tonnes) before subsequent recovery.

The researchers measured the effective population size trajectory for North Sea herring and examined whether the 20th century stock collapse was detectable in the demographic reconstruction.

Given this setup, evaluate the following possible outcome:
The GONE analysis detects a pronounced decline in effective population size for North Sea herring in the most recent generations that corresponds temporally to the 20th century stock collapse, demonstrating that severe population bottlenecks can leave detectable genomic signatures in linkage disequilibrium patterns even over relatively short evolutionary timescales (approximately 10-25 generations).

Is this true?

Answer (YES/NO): YES